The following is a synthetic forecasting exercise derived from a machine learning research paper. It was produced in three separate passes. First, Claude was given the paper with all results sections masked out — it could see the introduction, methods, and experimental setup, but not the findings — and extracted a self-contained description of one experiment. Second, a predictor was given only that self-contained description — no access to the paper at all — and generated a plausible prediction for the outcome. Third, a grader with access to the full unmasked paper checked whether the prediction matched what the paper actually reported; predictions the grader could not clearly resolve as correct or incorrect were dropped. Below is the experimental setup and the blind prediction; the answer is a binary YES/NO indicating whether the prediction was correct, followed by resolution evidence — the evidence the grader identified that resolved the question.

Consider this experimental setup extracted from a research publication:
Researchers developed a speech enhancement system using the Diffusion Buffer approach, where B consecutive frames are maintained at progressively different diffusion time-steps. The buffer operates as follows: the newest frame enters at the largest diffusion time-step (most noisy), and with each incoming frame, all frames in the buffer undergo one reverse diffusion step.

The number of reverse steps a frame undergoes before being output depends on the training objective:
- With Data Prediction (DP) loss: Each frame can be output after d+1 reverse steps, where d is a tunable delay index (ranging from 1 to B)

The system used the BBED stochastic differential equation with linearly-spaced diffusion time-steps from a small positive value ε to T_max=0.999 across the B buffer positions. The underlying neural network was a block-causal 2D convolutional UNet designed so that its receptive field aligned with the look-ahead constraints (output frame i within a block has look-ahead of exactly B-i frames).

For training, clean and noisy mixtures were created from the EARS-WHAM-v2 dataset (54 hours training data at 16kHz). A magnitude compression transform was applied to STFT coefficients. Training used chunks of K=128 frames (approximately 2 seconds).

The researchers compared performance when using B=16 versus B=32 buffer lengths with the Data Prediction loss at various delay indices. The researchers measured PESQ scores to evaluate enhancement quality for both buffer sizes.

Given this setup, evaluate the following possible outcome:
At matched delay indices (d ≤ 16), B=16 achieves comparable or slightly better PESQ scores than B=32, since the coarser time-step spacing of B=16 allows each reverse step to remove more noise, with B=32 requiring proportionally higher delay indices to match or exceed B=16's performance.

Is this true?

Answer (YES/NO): NO